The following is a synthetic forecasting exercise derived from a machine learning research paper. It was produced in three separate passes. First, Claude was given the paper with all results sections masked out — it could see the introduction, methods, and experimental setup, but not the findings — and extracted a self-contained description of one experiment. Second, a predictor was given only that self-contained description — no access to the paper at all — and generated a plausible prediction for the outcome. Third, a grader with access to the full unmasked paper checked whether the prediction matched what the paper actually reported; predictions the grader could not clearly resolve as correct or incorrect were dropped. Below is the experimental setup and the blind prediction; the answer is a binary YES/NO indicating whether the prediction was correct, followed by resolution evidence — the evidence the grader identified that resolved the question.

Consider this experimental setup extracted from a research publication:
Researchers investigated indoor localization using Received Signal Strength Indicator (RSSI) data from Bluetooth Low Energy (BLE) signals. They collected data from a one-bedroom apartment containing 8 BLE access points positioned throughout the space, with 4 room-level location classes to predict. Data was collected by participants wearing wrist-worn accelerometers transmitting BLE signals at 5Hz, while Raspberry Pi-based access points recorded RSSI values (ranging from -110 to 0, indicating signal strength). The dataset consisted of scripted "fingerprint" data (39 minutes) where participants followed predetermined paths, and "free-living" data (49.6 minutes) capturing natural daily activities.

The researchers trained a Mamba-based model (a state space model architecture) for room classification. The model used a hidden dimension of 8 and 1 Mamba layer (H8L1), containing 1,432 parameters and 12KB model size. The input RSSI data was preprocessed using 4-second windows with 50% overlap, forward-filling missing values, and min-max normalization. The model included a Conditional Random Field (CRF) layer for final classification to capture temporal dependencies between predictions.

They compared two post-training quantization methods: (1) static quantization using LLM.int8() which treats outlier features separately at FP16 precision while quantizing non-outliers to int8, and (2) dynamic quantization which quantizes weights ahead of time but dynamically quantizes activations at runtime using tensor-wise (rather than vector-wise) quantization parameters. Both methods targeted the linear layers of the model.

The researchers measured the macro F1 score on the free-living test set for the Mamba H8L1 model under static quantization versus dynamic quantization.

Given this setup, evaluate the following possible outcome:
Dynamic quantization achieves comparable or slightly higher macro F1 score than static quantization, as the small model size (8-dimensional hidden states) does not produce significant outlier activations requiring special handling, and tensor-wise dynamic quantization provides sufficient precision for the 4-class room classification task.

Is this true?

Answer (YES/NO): YES